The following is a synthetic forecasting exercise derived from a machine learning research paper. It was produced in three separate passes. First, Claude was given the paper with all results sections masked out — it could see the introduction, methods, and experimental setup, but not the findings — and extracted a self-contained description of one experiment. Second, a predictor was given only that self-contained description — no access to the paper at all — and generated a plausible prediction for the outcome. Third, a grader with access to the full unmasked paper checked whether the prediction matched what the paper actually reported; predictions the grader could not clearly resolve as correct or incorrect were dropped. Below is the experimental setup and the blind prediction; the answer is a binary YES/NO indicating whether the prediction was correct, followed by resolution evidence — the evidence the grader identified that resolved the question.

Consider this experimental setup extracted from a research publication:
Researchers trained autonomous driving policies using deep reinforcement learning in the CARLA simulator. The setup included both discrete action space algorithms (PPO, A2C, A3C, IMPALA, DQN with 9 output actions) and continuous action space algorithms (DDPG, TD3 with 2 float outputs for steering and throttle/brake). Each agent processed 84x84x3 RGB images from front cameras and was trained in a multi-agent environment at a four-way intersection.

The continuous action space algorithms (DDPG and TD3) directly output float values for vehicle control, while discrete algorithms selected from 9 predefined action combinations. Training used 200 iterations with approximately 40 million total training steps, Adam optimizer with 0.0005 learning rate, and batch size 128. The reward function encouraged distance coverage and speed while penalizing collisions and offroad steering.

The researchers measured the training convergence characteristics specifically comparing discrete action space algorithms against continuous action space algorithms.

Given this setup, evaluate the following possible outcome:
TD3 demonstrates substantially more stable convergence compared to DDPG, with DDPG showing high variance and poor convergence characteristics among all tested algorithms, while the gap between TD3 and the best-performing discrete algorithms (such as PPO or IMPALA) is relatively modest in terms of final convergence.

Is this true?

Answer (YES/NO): NO